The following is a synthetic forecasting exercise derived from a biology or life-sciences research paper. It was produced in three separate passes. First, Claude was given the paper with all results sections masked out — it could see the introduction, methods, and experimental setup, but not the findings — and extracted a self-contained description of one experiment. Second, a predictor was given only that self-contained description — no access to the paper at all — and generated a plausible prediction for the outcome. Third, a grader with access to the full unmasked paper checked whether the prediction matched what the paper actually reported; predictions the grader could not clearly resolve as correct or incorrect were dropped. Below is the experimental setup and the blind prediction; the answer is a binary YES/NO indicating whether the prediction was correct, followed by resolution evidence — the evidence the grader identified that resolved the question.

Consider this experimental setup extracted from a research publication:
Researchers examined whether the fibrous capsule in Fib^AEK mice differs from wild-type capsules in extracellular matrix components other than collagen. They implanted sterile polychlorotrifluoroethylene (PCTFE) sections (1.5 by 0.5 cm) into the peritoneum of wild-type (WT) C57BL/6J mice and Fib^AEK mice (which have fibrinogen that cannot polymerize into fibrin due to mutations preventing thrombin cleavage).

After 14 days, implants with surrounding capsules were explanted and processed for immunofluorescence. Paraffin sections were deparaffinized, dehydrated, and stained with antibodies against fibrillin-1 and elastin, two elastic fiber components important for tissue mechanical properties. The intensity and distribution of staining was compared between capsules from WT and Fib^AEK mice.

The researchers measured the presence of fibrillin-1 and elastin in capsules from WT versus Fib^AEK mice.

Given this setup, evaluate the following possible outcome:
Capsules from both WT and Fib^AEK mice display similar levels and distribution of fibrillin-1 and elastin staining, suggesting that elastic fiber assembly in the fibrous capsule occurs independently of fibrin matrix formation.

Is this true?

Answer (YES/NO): YES